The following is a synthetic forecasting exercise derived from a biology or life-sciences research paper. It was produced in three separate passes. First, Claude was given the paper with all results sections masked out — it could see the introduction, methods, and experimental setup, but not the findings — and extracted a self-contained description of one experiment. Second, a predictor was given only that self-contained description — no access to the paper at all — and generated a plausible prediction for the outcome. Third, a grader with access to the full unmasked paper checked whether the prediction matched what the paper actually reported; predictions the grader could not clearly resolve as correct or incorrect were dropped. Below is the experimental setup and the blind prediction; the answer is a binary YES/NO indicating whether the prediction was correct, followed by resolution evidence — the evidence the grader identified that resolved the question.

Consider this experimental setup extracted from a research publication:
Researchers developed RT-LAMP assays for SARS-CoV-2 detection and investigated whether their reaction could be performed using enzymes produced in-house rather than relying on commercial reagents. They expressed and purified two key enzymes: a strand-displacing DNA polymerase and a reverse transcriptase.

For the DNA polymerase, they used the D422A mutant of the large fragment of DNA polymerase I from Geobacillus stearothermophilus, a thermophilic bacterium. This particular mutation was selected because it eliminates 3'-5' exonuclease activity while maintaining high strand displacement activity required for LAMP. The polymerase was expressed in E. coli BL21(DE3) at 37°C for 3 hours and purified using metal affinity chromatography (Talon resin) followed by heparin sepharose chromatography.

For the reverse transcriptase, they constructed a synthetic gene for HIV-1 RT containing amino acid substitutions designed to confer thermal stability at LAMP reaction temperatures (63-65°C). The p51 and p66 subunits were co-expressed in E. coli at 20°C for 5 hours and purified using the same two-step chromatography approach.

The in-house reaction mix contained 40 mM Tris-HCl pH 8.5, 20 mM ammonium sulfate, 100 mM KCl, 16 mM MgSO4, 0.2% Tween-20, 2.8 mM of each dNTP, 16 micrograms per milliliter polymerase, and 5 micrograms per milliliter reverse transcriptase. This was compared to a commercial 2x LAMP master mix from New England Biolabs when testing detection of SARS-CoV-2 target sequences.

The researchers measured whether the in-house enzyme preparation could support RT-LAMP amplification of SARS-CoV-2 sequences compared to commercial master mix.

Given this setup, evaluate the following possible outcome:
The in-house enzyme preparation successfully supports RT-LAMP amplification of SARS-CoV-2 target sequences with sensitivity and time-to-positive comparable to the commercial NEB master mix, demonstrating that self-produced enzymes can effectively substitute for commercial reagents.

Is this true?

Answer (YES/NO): NO